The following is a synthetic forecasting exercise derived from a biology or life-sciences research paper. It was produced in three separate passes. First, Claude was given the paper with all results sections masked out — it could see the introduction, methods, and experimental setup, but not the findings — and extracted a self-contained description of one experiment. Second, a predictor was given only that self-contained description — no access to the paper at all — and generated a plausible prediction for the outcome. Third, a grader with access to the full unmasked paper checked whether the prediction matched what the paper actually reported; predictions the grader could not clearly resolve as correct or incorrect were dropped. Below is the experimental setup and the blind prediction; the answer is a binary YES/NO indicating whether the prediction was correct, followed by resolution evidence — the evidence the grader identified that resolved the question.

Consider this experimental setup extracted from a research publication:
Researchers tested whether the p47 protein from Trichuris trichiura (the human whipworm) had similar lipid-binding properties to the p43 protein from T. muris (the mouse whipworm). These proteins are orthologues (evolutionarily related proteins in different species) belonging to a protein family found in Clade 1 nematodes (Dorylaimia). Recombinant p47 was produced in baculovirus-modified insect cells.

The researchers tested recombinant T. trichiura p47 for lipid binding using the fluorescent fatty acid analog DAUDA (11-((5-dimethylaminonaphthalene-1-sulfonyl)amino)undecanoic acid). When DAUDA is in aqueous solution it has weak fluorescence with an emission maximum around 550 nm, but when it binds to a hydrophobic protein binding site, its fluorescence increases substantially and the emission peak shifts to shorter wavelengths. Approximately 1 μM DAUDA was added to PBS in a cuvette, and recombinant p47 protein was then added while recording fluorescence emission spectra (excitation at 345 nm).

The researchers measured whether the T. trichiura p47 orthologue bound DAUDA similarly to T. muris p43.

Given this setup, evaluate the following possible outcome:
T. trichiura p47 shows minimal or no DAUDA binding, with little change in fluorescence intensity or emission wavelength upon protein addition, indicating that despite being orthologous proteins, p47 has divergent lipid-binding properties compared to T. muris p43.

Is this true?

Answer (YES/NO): NO